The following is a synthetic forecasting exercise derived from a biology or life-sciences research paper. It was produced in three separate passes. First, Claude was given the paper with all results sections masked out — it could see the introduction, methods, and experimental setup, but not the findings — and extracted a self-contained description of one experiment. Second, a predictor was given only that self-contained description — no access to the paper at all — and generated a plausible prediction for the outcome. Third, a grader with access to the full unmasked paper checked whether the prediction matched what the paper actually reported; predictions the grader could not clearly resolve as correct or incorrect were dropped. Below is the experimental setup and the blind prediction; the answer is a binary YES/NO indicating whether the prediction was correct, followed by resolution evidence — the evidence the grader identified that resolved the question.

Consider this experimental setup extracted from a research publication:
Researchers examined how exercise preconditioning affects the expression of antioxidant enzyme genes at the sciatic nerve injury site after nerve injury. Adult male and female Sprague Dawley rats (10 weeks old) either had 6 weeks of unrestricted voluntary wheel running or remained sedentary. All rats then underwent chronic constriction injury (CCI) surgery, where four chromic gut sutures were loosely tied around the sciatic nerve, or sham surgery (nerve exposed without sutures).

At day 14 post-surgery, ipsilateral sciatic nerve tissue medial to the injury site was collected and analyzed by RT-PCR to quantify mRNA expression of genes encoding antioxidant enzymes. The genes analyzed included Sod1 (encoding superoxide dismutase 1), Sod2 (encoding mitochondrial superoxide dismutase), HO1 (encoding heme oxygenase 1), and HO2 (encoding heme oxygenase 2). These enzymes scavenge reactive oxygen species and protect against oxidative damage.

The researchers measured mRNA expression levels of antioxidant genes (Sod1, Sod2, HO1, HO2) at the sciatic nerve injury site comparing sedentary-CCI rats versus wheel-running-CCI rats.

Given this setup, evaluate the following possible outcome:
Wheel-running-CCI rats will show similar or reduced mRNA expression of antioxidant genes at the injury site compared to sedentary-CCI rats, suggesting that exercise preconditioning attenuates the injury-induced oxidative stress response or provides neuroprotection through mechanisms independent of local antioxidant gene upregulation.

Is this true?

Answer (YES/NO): NO